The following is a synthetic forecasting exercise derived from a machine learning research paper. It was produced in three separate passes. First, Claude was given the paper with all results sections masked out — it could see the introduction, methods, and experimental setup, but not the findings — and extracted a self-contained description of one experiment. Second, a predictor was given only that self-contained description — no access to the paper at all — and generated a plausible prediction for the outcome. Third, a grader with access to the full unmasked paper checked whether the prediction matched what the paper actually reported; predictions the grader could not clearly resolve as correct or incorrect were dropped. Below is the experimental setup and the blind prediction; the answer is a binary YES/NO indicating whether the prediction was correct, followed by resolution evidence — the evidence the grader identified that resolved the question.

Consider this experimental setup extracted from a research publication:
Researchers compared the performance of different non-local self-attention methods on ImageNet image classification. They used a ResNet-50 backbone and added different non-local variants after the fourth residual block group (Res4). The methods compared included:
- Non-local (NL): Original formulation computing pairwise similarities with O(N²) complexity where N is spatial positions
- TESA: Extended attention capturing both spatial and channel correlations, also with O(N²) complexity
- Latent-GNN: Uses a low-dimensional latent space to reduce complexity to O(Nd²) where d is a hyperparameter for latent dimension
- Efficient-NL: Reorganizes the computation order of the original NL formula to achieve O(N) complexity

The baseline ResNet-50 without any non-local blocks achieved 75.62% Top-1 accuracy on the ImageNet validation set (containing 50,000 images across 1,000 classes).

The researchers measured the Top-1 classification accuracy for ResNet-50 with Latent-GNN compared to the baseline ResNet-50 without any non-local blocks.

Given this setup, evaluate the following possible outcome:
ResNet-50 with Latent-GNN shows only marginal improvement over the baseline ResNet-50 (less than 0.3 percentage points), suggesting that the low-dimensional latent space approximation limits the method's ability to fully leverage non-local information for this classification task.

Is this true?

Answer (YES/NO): NO